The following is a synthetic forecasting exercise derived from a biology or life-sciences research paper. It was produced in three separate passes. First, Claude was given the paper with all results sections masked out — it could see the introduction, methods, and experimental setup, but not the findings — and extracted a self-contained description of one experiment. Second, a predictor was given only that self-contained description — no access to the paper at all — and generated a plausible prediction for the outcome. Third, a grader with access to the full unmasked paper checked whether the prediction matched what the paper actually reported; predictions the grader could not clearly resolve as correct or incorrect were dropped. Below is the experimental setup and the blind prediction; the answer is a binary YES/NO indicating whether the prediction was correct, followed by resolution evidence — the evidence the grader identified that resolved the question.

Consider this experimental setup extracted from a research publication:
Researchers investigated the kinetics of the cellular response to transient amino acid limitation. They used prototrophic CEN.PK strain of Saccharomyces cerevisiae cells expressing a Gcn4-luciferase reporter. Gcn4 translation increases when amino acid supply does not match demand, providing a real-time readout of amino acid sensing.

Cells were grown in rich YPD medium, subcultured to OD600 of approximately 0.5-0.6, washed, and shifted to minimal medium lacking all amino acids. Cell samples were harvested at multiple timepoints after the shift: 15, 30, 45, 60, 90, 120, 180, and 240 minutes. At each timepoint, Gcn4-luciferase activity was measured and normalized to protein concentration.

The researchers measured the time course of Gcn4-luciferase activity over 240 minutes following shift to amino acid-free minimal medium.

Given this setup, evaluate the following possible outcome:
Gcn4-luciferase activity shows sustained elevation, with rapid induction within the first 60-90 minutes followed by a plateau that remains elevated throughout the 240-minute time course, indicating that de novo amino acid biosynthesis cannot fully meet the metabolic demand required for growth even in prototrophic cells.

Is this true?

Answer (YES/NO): NO